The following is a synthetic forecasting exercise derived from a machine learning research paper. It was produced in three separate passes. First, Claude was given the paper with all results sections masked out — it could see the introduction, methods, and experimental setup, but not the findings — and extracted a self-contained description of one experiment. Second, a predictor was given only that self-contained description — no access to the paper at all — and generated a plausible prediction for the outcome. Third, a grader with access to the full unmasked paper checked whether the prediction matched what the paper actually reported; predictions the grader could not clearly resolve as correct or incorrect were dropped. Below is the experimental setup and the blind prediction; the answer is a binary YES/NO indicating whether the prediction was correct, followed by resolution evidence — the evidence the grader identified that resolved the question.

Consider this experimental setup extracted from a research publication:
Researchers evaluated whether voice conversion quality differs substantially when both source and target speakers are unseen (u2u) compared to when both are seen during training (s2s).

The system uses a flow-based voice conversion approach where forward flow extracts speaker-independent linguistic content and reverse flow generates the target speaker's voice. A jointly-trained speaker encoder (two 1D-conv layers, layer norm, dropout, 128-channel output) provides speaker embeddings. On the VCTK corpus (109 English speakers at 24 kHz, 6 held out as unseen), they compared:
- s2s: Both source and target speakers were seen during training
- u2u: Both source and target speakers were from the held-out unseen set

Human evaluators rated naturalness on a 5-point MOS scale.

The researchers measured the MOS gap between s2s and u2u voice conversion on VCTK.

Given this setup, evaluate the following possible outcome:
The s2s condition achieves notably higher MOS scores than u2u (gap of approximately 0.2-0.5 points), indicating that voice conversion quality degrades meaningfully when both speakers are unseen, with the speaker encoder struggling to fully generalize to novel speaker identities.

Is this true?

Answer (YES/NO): NO